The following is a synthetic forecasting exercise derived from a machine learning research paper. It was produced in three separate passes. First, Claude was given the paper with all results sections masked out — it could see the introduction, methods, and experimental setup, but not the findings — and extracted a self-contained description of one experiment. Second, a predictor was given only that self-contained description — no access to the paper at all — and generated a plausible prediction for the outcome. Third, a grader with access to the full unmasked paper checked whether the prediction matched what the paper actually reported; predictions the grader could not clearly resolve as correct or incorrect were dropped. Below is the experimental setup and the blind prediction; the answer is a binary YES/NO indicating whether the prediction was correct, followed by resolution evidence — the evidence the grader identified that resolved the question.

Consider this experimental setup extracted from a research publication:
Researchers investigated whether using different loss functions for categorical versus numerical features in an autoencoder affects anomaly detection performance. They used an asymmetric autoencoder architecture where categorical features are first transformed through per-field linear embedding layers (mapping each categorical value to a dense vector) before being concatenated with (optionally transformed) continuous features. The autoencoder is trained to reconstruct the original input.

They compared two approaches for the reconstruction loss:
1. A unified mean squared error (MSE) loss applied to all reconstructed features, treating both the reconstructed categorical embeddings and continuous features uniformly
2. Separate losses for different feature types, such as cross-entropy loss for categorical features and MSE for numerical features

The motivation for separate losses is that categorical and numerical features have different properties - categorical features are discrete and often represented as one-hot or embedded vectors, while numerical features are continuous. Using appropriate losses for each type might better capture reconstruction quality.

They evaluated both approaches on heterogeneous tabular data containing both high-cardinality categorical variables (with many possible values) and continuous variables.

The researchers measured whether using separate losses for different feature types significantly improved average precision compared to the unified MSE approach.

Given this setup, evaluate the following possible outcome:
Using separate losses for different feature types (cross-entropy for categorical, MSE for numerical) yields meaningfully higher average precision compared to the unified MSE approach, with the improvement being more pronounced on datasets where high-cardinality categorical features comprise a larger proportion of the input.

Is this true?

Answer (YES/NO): NO